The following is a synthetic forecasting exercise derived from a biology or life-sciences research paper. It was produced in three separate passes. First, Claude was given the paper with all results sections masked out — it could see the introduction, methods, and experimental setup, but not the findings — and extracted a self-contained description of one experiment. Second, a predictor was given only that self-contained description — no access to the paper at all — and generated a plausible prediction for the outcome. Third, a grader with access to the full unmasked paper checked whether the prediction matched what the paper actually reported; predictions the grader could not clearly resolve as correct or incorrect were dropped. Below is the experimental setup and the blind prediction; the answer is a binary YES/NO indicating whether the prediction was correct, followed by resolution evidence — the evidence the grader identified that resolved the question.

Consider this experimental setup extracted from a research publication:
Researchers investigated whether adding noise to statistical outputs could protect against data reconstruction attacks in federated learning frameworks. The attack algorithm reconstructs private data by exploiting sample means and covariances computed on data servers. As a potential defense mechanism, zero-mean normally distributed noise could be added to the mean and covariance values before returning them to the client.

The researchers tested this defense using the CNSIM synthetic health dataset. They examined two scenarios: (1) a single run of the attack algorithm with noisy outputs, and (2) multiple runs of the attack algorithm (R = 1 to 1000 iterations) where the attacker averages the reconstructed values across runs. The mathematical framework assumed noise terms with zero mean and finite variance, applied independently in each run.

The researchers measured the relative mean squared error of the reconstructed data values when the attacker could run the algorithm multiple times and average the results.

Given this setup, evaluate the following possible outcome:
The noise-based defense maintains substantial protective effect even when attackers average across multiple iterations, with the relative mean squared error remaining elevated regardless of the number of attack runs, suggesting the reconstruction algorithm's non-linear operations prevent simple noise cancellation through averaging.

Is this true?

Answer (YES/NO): NO